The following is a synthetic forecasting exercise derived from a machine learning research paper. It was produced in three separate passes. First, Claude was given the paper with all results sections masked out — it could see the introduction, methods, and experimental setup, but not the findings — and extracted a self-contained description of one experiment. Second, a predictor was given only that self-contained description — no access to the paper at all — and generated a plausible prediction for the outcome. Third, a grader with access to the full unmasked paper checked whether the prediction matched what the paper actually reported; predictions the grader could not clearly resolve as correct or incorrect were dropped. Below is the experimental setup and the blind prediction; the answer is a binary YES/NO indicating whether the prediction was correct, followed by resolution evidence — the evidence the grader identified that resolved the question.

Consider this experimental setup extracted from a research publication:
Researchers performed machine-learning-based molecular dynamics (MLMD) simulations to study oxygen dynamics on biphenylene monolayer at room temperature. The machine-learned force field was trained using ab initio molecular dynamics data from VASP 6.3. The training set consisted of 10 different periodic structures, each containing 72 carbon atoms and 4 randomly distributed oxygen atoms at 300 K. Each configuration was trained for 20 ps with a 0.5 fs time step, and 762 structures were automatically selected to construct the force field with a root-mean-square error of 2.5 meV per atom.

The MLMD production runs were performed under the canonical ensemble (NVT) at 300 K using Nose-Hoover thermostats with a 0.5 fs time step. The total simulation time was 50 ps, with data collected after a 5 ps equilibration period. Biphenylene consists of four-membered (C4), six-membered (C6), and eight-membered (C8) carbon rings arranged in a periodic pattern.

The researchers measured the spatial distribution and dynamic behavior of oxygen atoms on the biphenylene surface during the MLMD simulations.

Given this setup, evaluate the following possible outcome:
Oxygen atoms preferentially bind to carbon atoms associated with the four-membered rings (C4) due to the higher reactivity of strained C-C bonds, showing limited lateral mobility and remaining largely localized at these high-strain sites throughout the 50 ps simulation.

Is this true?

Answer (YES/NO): NO